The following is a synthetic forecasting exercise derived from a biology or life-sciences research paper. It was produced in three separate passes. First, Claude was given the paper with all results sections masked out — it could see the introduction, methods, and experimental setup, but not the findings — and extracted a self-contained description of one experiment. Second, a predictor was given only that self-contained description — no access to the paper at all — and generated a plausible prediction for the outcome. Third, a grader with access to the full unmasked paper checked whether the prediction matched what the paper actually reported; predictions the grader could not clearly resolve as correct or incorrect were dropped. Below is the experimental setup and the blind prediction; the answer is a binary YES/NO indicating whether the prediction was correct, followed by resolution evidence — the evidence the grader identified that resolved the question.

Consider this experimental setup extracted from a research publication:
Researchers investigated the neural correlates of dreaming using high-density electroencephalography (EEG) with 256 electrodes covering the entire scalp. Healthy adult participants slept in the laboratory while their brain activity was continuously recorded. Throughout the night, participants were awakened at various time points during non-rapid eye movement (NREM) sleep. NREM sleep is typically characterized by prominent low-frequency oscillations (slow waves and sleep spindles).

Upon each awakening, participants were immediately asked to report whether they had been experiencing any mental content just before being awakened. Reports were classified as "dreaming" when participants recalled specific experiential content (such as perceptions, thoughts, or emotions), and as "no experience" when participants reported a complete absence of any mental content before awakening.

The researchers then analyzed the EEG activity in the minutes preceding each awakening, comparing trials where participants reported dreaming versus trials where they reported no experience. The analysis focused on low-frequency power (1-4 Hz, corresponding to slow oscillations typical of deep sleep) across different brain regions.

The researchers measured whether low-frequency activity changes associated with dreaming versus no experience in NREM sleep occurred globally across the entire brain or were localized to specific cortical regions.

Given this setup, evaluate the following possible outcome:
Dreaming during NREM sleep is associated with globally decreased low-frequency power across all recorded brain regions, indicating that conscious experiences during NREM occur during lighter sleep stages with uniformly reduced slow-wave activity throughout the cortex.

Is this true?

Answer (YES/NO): NO